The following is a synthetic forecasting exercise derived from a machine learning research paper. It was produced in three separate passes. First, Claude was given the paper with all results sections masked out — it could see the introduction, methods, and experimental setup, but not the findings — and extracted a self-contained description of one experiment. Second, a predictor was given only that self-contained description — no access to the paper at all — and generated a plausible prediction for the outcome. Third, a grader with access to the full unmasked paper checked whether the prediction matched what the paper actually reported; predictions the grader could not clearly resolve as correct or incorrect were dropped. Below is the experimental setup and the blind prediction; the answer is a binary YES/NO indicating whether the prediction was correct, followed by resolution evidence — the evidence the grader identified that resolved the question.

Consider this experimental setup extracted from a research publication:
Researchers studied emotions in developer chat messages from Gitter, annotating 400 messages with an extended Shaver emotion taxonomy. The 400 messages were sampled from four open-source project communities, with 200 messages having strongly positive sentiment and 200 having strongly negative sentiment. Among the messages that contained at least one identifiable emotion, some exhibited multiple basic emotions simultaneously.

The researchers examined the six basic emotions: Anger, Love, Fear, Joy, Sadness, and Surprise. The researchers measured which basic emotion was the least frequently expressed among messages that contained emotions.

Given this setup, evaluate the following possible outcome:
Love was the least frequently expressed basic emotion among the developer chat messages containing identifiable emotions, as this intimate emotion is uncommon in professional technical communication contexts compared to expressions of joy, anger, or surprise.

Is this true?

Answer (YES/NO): NO